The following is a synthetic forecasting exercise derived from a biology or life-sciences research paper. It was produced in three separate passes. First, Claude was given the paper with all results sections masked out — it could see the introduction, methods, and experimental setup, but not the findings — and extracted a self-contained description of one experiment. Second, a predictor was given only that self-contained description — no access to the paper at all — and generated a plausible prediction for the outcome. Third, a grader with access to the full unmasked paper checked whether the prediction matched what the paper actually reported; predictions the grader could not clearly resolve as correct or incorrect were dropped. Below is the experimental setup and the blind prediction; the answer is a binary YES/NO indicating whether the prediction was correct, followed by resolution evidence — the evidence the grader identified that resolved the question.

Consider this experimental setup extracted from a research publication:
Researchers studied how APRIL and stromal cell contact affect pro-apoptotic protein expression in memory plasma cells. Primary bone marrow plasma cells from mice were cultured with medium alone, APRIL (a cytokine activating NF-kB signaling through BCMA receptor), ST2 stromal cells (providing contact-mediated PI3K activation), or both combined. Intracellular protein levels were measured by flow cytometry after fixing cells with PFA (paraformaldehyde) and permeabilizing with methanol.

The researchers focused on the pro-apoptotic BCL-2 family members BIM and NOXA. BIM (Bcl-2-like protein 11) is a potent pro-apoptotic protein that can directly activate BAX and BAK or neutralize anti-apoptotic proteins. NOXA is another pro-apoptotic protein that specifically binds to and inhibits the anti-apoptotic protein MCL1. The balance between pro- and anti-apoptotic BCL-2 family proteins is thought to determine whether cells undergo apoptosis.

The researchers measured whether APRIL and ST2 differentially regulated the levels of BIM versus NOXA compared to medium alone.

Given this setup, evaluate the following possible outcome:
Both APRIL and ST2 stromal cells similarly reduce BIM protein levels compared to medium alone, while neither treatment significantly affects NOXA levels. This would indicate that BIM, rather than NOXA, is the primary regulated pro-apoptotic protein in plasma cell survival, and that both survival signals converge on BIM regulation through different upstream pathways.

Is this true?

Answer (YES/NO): NO